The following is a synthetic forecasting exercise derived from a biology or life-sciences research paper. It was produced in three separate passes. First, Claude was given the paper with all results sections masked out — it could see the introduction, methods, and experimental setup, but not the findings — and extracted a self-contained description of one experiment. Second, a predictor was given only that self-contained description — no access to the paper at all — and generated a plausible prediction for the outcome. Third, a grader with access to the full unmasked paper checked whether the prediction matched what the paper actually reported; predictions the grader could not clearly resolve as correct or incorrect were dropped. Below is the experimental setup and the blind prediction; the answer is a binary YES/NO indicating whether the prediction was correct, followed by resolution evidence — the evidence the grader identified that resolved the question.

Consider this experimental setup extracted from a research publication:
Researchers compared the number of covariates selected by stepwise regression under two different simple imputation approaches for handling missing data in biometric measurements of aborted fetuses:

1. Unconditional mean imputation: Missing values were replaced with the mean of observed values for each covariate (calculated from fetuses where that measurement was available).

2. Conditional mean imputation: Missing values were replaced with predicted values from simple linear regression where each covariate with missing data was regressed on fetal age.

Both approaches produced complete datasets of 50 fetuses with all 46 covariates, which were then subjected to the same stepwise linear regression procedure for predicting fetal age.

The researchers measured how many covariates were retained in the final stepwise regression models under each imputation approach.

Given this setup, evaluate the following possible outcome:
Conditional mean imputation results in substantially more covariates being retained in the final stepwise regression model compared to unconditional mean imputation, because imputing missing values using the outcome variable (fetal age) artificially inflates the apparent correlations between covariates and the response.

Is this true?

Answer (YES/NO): NO